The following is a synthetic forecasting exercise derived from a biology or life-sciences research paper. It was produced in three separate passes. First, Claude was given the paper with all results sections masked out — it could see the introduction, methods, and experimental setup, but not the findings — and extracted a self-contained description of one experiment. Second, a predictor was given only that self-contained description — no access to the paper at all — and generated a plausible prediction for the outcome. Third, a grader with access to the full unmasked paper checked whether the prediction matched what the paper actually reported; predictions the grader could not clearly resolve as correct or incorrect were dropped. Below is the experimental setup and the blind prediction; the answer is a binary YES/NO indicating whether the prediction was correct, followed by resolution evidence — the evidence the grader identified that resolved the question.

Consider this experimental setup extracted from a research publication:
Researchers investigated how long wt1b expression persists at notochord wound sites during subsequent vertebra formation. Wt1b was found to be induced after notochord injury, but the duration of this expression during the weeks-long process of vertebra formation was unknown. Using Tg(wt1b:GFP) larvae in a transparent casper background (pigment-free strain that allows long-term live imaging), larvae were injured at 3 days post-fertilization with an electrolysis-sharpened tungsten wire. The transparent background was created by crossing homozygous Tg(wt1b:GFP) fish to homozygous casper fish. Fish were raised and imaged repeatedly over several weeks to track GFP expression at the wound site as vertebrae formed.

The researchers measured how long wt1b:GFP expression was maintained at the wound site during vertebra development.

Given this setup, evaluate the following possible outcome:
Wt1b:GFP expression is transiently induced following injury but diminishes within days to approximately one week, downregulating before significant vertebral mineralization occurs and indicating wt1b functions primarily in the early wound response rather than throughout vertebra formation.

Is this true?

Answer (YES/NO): NO